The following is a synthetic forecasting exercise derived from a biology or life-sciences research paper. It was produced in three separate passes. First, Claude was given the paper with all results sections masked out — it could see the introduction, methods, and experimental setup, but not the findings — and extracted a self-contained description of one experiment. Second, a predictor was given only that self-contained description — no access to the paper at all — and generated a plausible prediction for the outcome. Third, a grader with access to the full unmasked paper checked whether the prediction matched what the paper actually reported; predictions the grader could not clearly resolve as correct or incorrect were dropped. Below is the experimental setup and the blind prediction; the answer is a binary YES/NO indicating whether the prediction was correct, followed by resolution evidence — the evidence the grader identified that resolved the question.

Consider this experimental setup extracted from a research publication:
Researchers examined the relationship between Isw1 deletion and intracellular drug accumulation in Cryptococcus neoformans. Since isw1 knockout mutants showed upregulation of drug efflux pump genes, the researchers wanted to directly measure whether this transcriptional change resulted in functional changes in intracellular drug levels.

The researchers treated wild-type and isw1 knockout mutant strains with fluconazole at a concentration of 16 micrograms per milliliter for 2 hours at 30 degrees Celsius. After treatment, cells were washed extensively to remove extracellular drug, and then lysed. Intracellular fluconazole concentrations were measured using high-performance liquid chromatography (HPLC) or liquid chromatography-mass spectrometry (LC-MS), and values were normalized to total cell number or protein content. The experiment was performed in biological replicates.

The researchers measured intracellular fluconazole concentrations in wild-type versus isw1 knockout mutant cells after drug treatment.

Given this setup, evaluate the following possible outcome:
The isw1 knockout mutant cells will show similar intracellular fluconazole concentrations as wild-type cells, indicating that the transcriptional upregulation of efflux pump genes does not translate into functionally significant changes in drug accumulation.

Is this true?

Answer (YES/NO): NO